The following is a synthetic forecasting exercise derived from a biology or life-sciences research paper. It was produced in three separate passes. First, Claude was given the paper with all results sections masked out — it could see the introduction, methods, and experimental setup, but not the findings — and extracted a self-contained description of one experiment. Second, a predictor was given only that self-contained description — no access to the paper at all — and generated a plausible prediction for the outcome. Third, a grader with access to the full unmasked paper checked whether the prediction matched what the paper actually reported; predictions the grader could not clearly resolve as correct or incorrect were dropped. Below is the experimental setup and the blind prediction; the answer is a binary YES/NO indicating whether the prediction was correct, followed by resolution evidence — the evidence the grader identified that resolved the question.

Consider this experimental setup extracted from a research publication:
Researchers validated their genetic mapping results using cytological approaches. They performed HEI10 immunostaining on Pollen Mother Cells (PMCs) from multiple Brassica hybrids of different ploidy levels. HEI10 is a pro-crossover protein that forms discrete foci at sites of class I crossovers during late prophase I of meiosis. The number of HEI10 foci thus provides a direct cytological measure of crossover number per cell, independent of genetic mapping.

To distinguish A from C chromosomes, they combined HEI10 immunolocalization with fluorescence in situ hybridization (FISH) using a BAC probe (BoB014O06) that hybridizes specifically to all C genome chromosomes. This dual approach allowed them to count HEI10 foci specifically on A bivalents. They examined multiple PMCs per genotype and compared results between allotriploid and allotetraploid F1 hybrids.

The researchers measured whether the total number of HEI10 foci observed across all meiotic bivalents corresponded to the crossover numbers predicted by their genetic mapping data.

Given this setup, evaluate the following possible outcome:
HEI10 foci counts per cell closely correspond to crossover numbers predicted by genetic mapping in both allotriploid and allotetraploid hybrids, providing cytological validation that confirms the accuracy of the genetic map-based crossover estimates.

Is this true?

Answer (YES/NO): YES